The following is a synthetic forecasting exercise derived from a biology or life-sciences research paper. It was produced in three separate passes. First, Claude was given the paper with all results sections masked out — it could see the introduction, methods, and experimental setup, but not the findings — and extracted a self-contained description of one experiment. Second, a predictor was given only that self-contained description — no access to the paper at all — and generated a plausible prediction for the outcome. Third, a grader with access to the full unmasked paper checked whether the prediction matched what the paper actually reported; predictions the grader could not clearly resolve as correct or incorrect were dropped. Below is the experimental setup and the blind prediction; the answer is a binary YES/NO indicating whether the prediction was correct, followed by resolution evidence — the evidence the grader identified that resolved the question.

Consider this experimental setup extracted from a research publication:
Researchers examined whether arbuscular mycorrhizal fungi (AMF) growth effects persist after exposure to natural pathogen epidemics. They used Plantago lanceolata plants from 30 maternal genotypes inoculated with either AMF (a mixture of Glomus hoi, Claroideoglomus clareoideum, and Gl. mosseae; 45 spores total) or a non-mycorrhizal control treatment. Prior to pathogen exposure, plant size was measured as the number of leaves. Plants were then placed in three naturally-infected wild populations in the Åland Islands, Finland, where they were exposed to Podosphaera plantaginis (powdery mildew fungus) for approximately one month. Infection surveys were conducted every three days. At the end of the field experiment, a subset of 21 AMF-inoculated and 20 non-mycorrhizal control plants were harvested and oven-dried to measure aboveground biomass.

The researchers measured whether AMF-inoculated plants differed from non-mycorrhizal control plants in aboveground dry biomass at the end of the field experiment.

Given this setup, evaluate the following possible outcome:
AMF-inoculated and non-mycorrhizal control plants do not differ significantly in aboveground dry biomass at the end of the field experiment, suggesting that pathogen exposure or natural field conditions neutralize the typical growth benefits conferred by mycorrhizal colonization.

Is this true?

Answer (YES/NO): NO